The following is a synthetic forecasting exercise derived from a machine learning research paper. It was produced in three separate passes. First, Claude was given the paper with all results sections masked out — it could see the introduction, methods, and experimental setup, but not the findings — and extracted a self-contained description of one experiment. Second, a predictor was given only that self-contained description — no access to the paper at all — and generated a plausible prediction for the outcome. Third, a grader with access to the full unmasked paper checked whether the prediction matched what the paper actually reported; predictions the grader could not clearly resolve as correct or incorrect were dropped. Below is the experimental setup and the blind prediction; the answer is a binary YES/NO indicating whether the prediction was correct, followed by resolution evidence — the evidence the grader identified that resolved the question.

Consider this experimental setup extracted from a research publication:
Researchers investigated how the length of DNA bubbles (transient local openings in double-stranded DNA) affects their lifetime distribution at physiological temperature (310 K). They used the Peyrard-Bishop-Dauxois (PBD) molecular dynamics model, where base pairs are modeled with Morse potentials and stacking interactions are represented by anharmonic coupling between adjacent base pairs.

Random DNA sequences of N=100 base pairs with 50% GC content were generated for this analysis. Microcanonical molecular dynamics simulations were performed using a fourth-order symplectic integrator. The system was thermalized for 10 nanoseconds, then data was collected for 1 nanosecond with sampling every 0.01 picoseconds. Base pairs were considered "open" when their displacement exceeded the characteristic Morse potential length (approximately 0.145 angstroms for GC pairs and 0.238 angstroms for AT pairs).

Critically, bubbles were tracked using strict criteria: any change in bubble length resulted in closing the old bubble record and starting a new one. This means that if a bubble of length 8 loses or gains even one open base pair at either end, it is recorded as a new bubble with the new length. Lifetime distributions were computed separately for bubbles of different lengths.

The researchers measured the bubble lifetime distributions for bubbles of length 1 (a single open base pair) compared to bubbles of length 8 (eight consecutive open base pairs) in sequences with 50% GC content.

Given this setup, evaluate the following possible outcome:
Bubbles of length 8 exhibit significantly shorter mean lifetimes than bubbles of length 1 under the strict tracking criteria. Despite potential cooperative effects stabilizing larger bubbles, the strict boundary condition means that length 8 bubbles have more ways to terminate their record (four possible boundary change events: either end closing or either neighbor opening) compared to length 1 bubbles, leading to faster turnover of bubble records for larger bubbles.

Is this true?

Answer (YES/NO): YES